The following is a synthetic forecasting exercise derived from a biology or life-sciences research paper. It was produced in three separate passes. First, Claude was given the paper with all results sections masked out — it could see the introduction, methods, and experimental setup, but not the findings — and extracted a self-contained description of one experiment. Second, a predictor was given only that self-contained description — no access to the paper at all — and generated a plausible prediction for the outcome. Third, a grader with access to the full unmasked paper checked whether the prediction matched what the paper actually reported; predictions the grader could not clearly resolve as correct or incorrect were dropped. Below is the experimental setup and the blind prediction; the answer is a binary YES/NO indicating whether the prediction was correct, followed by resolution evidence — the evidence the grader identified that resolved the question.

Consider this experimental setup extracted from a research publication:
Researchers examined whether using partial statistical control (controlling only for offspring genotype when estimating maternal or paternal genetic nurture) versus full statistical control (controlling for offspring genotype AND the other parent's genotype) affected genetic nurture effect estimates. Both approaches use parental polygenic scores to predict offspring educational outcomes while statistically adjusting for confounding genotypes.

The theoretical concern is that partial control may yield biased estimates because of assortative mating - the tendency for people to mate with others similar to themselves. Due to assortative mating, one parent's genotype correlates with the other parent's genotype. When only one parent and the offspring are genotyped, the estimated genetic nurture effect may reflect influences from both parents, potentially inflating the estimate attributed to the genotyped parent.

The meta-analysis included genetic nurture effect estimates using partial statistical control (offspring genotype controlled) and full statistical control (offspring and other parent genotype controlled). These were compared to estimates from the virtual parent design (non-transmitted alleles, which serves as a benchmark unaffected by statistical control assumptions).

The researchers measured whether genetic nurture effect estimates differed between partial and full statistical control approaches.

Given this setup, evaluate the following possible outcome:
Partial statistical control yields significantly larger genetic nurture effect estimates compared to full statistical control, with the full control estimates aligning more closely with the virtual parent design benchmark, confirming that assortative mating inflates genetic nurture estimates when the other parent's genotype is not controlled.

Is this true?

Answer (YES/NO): NO